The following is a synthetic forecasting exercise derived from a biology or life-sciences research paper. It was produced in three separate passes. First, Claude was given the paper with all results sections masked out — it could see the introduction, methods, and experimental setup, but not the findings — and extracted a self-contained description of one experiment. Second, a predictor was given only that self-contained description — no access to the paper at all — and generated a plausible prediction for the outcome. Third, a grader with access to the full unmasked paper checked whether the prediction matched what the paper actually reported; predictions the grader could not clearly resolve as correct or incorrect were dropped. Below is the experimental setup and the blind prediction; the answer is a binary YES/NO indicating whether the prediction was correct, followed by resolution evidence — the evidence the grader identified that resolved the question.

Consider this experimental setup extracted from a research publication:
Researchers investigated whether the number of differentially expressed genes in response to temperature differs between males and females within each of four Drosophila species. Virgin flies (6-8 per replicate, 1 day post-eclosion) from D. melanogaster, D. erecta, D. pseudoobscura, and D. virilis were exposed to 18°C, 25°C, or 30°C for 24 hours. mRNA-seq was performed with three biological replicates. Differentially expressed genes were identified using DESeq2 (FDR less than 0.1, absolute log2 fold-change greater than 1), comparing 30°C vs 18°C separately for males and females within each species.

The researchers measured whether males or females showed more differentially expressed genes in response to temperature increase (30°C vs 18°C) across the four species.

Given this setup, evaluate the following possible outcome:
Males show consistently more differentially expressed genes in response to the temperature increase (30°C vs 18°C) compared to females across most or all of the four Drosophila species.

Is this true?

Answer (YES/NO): NO